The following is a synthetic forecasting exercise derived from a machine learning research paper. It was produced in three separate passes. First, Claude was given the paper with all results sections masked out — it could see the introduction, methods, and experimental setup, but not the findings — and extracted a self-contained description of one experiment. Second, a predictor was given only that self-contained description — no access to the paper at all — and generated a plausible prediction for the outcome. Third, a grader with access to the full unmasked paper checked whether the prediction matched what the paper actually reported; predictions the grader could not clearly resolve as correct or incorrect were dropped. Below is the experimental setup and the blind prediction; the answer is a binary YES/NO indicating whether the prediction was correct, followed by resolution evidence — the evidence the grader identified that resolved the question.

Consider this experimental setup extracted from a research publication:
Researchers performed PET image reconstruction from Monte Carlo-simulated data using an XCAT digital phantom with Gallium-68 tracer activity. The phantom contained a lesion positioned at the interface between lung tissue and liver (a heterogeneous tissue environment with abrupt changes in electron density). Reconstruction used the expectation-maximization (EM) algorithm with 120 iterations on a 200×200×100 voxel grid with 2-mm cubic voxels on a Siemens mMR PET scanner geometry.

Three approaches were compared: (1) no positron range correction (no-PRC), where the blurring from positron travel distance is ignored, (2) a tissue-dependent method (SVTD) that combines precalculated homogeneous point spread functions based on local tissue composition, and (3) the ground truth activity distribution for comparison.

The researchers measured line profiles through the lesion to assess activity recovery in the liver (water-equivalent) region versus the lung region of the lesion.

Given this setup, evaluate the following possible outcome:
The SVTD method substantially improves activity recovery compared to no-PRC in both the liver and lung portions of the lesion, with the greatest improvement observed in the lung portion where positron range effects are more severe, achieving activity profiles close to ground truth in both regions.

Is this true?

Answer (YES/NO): NO